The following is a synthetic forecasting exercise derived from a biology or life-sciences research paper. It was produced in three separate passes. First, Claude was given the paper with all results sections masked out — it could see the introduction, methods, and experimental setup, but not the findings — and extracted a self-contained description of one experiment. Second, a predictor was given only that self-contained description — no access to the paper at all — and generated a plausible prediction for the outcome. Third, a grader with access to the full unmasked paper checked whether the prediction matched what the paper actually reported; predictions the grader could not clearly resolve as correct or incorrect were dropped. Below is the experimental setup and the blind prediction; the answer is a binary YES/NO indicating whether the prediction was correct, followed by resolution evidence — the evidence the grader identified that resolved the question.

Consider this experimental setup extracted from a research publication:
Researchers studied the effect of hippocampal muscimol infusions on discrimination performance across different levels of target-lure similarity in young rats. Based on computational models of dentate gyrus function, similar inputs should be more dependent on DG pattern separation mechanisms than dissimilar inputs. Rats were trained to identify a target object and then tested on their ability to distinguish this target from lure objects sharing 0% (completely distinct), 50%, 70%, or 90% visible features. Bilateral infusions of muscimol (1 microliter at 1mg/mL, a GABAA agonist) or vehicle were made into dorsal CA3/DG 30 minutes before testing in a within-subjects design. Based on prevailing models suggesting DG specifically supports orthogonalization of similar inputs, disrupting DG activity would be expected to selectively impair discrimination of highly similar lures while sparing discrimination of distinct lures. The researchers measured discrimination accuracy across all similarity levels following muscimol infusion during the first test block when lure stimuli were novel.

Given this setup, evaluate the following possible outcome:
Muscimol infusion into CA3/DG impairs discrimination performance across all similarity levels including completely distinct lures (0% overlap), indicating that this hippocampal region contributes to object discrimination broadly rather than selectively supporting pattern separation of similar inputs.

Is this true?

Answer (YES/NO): YES